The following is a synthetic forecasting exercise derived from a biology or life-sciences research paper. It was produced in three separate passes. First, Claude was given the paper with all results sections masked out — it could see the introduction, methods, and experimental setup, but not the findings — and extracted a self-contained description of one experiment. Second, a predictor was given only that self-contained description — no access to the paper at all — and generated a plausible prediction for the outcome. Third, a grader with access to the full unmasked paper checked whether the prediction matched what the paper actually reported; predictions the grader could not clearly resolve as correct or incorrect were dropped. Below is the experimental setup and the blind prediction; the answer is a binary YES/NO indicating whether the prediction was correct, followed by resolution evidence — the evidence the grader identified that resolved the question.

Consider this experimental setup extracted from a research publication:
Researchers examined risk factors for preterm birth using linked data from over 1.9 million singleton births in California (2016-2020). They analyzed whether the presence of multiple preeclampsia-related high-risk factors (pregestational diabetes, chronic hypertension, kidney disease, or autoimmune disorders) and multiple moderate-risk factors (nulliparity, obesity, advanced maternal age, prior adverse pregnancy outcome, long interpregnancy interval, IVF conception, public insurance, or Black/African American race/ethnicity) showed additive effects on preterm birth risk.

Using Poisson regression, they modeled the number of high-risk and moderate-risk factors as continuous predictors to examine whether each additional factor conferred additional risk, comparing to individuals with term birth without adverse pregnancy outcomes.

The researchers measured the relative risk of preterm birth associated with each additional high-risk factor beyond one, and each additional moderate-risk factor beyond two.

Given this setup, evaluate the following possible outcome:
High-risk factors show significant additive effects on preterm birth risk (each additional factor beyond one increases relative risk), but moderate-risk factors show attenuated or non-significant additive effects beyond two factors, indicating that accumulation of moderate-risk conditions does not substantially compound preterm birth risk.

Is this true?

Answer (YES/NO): NO